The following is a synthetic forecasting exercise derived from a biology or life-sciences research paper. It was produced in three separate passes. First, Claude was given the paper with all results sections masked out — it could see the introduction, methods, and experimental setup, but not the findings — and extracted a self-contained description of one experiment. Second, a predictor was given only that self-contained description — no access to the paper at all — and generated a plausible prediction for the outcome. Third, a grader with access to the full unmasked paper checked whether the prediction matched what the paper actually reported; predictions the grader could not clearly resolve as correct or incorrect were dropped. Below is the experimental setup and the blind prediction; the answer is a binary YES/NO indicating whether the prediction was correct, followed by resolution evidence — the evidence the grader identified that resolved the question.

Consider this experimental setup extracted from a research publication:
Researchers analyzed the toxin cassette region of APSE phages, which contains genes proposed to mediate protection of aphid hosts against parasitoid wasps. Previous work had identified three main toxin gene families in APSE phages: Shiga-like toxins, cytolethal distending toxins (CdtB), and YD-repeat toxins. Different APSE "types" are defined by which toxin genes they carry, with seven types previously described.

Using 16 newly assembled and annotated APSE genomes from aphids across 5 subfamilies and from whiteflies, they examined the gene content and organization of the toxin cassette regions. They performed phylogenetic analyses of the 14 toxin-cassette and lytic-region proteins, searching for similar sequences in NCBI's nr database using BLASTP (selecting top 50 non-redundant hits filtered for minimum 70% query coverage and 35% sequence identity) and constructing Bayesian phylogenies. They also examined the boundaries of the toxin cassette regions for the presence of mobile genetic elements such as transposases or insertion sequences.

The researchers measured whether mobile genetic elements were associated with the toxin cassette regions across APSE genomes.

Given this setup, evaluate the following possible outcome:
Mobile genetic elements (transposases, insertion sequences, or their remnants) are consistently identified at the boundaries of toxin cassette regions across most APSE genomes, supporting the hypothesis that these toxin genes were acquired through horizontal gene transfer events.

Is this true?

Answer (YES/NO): NO